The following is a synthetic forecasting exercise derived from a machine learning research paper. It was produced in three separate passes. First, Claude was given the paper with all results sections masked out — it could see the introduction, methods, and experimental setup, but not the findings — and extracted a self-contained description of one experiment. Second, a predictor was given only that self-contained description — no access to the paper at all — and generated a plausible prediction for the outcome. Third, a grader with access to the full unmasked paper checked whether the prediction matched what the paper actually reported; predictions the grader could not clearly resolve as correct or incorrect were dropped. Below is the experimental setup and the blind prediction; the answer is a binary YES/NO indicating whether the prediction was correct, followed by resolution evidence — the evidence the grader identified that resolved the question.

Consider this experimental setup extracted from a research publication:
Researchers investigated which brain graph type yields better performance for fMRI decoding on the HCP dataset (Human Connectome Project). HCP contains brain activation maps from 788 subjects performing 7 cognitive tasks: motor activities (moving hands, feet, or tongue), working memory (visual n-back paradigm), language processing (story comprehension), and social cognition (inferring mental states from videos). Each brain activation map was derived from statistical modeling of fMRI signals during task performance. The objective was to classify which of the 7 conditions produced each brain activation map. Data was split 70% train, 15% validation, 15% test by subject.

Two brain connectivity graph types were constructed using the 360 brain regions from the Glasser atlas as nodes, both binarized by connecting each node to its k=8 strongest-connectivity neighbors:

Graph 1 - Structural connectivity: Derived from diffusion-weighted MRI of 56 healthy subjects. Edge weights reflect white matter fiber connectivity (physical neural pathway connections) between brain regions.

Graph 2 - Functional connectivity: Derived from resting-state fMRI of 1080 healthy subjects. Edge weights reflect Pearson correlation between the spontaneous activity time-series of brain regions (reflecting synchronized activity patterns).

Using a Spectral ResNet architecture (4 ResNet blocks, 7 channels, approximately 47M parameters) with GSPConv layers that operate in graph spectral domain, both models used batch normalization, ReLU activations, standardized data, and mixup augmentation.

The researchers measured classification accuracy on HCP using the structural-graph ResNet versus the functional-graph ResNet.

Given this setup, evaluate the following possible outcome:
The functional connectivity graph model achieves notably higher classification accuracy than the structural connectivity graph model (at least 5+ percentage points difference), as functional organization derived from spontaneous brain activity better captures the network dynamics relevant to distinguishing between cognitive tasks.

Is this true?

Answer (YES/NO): NO